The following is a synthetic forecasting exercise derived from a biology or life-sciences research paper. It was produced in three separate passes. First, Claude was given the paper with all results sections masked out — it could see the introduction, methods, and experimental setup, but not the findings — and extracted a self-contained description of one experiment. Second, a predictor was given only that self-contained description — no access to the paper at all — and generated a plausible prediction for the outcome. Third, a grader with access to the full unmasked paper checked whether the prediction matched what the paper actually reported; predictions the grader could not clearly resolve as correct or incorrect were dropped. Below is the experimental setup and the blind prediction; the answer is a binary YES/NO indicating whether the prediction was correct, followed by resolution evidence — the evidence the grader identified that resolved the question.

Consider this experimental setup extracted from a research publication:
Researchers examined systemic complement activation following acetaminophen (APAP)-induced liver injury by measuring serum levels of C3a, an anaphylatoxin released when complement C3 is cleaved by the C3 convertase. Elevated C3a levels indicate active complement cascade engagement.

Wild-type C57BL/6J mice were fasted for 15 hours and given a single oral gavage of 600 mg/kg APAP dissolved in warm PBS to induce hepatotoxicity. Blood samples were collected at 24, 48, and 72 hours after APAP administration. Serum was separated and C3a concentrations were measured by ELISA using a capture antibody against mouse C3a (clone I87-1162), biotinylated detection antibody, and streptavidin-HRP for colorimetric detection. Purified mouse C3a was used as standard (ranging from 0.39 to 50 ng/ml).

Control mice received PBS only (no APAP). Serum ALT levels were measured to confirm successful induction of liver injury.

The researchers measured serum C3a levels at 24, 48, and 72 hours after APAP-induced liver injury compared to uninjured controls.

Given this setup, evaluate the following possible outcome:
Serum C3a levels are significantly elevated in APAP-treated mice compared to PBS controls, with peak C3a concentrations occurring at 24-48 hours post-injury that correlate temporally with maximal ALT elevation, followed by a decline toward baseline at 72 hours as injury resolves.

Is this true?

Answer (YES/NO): NO